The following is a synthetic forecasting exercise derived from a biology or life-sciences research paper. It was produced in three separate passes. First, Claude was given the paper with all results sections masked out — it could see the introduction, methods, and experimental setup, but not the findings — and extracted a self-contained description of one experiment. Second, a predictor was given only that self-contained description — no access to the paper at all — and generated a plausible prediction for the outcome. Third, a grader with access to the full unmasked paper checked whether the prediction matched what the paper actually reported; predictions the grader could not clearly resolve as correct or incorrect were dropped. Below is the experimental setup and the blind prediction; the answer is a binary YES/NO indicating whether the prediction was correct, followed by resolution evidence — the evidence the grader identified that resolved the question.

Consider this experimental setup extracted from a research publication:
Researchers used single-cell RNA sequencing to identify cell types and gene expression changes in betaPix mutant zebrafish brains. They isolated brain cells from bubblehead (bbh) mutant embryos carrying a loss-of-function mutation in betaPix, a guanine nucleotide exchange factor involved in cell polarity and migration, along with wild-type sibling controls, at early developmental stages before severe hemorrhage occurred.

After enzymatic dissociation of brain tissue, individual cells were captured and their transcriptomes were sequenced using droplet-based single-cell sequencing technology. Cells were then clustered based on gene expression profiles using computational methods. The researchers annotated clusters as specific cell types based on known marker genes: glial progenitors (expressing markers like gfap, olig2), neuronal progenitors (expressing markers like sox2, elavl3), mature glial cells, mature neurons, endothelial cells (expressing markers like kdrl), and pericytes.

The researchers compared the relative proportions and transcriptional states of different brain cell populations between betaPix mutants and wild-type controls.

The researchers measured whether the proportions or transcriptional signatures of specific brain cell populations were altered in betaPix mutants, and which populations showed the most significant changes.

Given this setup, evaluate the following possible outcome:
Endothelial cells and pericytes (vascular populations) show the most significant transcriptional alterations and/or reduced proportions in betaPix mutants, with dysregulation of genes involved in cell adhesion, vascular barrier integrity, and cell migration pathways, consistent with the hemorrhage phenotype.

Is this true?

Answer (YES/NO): NO